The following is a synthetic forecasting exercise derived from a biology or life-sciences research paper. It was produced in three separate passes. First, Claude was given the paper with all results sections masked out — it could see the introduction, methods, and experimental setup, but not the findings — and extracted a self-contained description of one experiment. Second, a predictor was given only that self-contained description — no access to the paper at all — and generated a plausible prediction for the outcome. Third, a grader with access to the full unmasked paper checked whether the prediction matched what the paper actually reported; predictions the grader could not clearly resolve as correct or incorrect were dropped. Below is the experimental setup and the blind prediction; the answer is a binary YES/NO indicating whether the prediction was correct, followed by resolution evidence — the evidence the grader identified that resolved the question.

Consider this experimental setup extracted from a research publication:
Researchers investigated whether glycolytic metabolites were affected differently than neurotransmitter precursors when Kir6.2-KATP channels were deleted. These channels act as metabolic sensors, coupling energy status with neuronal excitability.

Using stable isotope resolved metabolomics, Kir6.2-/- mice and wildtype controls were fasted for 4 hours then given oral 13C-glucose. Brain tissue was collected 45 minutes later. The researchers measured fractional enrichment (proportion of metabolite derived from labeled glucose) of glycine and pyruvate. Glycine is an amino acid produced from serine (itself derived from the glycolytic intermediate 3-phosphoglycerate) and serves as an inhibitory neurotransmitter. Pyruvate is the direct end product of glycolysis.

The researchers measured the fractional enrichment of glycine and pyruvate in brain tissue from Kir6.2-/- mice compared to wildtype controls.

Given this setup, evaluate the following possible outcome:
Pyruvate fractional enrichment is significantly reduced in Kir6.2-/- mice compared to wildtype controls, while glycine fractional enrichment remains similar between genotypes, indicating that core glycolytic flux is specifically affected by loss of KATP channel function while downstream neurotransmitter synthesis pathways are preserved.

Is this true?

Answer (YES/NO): NO